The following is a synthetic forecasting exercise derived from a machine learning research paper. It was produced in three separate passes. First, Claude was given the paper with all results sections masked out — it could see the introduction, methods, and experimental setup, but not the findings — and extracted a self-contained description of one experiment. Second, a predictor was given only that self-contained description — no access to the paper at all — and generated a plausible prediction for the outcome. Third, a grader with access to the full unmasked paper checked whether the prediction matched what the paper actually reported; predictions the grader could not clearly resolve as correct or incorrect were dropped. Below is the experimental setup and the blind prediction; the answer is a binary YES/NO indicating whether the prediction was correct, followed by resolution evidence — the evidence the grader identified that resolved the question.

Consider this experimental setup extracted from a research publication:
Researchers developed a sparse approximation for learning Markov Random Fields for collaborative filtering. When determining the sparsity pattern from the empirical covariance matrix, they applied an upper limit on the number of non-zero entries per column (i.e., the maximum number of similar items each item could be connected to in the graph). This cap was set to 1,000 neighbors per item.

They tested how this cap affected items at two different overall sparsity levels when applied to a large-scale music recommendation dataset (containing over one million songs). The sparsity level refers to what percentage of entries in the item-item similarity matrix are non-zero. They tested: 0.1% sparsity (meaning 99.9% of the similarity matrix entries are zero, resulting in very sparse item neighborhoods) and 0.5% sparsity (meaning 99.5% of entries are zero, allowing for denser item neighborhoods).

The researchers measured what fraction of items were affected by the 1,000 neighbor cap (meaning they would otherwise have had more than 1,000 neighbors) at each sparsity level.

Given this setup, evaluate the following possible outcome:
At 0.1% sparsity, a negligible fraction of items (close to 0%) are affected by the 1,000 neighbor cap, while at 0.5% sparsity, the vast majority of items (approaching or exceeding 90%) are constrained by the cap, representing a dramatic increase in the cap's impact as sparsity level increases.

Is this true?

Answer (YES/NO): NO